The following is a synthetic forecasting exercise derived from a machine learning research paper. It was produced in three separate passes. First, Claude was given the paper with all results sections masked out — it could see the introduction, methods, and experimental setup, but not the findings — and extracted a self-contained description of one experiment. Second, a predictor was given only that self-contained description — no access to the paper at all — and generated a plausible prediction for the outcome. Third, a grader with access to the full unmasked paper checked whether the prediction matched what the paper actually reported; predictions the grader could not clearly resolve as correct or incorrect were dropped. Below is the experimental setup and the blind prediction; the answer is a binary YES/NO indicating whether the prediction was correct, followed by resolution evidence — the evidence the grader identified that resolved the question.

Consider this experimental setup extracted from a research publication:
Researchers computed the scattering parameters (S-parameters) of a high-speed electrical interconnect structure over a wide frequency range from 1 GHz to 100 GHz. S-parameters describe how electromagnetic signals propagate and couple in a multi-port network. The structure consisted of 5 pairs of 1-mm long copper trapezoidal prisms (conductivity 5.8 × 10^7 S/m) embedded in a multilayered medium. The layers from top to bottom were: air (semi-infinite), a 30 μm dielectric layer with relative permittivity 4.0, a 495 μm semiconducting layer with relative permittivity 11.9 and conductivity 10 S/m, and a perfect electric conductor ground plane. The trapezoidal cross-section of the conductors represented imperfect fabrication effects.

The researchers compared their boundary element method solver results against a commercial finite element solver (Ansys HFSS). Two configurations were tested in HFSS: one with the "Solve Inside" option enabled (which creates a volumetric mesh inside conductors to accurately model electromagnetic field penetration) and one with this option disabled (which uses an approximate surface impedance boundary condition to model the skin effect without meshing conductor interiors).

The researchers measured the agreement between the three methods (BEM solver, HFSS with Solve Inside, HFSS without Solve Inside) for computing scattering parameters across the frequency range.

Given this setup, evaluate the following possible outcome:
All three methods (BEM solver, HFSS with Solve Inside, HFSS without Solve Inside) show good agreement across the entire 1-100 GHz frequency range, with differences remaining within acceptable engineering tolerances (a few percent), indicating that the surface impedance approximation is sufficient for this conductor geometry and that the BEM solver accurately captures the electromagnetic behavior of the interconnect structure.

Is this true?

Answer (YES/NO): NO